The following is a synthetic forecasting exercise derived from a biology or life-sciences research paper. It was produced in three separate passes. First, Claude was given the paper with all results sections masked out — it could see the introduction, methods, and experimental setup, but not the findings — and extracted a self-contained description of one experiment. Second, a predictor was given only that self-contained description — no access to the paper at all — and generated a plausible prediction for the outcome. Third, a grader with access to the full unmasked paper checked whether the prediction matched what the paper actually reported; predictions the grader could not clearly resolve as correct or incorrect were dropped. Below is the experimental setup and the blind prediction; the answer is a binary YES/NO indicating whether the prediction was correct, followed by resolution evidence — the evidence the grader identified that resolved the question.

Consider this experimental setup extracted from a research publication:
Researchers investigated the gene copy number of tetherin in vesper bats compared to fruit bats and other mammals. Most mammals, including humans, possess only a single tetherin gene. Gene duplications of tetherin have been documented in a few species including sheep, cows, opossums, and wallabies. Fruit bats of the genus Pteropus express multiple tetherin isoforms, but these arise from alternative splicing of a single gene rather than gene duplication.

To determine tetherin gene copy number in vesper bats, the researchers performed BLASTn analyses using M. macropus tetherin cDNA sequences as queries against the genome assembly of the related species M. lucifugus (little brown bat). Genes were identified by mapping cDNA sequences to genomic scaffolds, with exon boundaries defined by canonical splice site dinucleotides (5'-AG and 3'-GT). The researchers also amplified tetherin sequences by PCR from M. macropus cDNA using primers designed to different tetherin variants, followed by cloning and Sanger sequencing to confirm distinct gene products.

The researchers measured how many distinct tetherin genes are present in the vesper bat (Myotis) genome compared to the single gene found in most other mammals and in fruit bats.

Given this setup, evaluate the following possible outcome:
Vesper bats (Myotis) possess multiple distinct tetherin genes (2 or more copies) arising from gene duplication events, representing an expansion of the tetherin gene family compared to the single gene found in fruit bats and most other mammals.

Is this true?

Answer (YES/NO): YES